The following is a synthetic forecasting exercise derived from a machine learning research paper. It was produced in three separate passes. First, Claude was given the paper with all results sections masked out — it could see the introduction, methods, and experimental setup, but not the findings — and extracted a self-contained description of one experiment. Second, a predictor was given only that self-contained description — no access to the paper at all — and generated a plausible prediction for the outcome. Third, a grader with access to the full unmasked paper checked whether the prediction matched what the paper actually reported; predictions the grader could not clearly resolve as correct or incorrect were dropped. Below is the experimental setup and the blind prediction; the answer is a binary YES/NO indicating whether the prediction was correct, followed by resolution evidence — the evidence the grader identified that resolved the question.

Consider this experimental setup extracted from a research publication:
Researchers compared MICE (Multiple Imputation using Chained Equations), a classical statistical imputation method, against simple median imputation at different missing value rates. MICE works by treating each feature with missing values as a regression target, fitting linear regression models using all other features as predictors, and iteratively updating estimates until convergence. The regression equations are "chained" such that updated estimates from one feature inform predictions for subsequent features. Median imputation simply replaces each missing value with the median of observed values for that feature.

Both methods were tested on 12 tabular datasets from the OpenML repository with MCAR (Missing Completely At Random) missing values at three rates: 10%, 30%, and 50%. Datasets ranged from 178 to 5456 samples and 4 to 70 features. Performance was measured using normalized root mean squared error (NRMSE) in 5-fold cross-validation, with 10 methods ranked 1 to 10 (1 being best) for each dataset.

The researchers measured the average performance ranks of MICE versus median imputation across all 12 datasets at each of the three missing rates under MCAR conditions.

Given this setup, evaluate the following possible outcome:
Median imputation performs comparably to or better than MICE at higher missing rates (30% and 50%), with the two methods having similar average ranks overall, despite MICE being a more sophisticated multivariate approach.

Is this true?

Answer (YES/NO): NO